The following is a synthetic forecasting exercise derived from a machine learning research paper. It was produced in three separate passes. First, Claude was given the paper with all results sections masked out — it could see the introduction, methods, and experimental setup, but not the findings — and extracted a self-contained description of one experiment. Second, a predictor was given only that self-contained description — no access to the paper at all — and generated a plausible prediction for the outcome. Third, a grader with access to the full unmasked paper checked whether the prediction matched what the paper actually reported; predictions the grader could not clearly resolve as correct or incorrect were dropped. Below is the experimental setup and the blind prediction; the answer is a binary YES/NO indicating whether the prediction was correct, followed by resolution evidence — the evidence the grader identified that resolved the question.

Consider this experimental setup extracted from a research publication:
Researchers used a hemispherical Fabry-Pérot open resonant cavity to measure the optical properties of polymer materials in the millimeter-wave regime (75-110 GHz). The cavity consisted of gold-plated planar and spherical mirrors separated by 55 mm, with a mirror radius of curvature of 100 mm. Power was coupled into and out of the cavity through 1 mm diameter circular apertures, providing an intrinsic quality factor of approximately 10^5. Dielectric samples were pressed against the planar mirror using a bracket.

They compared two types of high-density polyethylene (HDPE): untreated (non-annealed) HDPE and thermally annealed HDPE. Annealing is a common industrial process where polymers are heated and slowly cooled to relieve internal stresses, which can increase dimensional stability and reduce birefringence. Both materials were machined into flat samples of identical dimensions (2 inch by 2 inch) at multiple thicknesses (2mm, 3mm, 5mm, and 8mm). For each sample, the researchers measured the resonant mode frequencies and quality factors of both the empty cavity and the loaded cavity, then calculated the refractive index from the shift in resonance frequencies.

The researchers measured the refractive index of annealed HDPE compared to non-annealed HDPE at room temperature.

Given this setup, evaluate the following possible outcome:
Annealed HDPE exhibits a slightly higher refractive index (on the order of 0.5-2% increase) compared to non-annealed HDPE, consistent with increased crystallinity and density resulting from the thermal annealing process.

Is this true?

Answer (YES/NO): NO